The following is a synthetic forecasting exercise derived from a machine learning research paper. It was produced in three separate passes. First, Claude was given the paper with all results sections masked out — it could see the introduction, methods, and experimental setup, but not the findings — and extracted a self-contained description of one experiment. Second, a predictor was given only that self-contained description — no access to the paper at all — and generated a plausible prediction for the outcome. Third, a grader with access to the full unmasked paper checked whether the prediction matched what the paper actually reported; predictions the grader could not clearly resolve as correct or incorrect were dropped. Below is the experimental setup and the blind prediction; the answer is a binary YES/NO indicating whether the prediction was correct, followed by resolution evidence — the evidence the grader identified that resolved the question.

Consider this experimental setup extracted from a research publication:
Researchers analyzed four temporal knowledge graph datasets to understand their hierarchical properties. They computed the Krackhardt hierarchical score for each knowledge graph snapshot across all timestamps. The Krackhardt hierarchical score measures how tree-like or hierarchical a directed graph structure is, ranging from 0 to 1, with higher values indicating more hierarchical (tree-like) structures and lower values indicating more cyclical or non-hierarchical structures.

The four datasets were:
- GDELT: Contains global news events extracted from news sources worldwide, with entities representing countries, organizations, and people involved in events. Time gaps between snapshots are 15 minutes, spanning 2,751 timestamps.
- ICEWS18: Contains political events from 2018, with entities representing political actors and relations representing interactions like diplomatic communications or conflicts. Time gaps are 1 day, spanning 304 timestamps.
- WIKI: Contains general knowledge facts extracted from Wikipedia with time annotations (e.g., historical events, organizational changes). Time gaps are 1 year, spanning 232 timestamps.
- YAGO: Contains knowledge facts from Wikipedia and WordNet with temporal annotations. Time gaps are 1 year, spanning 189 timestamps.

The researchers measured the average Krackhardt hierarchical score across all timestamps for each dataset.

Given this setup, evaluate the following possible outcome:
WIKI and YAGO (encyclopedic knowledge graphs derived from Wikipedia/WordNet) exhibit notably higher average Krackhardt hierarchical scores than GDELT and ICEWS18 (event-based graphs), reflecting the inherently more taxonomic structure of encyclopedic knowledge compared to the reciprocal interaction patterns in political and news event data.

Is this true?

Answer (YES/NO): YES